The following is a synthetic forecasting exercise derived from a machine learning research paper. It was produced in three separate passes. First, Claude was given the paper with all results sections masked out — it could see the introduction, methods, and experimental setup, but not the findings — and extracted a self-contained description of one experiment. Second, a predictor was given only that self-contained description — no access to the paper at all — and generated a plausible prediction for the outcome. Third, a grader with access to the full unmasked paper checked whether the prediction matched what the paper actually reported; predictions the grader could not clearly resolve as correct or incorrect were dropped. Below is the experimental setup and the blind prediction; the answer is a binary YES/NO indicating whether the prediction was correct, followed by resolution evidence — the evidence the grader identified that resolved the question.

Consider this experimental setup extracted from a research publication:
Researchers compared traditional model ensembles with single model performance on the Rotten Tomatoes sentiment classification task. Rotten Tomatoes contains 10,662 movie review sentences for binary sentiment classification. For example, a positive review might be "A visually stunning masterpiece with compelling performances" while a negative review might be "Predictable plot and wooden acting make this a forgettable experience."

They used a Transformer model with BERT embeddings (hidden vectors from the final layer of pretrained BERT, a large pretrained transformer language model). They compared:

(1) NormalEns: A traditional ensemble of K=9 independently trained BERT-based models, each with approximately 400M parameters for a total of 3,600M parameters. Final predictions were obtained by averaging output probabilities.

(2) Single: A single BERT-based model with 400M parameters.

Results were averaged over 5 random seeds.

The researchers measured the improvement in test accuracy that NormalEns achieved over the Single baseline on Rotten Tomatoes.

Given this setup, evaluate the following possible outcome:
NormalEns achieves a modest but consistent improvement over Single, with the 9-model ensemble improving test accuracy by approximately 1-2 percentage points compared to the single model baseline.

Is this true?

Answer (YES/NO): NO